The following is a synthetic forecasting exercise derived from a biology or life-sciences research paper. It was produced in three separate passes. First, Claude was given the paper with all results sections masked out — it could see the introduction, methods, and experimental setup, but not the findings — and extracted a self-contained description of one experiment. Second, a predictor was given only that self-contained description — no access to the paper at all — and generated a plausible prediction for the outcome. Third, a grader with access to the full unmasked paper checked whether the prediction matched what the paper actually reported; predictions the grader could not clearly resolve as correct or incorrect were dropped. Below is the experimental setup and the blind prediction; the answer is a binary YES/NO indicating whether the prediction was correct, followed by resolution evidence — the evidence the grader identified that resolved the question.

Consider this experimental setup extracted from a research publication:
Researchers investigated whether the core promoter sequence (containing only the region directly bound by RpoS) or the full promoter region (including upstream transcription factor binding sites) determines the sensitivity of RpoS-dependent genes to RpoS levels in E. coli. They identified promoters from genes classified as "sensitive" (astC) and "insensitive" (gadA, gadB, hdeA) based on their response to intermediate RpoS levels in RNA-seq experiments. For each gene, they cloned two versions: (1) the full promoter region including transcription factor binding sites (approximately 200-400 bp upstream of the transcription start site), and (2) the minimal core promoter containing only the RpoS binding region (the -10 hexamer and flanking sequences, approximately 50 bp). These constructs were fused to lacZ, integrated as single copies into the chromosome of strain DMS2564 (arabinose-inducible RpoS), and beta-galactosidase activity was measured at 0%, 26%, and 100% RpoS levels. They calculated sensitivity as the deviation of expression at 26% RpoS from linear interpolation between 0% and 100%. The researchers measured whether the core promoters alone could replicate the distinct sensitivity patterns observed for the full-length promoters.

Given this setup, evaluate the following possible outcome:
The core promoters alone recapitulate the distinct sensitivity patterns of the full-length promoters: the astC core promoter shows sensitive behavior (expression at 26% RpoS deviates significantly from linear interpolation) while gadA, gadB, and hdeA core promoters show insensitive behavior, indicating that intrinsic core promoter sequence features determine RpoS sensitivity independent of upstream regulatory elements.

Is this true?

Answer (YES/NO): NO